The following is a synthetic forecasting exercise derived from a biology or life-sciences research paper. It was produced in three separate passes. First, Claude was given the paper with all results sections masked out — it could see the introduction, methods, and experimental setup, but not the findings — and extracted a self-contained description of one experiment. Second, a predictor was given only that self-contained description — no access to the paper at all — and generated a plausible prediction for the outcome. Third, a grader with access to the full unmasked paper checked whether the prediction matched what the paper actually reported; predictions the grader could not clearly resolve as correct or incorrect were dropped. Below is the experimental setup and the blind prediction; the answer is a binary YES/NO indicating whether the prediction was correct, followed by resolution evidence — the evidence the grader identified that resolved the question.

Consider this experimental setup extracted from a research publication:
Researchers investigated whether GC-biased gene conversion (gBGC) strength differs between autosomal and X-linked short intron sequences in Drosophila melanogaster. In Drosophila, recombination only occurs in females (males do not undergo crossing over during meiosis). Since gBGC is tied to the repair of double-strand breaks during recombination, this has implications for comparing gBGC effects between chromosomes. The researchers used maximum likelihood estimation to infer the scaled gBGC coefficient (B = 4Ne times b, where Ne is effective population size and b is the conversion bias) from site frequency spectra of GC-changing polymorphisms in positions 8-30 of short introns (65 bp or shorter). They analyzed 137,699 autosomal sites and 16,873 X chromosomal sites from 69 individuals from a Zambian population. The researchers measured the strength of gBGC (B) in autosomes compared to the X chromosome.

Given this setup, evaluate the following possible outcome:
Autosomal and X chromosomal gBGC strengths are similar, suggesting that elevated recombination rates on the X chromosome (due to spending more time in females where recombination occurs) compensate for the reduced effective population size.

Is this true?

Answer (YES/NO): YES